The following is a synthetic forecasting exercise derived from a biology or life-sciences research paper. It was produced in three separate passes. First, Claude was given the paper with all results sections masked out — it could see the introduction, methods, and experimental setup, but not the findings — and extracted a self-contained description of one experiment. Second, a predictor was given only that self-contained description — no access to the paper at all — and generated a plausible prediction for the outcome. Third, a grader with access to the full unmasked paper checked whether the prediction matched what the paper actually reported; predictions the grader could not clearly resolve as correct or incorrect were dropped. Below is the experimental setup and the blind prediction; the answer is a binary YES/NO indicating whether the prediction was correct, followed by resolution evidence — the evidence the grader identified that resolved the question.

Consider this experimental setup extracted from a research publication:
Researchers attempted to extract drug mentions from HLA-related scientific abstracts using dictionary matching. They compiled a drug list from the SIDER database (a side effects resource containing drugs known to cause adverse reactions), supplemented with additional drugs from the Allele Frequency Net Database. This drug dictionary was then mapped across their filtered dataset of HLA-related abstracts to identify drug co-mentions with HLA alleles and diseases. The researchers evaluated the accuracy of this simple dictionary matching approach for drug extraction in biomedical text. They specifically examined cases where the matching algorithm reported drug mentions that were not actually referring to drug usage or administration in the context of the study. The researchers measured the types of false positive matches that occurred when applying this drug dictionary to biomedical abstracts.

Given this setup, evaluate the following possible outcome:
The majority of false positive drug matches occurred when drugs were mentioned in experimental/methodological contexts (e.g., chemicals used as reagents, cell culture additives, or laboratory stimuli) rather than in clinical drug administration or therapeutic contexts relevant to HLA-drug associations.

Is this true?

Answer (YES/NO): NO